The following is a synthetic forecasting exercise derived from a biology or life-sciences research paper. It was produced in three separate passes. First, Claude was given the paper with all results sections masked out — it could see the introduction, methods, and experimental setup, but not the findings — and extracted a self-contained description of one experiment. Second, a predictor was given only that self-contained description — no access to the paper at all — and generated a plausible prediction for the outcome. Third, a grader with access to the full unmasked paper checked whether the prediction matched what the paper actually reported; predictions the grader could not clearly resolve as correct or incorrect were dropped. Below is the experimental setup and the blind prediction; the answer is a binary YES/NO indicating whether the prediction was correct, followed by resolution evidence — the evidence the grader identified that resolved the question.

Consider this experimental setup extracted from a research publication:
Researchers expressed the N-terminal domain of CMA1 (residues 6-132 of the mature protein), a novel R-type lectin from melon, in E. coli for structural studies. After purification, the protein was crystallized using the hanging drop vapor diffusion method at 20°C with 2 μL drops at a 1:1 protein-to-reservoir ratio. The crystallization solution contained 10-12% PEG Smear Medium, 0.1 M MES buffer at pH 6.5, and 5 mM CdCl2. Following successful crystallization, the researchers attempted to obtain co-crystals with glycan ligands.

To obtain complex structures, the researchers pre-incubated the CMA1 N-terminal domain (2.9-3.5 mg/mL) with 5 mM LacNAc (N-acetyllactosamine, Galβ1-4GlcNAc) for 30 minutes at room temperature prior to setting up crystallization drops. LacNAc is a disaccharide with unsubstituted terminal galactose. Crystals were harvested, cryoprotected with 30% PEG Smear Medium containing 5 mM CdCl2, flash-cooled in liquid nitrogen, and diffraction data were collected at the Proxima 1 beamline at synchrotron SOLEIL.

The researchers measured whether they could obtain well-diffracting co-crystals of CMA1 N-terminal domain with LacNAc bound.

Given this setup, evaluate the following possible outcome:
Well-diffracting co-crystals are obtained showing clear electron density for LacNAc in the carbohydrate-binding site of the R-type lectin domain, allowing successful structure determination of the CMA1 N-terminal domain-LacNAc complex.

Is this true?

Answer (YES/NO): YES